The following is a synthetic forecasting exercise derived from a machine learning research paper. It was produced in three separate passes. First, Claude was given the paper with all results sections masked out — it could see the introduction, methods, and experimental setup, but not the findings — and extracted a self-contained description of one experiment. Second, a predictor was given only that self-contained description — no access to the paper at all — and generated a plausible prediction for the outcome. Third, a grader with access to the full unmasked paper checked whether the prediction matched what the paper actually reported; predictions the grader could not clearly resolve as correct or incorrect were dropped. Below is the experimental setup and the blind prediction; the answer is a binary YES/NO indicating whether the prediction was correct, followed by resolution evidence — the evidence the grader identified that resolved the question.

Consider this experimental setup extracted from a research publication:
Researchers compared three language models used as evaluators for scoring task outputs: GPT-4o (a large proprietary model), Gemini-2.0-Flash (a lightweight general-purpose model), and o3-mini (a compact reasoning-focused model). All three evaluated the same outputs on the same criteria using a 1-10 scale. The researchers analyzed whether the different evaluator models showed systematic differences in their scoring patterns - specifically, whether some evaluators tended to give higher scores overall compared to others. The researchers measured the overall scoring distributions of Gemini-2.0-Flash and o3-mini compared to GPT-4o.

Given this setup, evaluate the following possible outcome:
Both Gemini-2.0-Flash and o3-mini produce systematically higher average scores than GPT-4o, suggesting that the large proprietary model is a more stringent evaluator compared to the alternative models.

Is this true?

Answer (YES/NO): YES